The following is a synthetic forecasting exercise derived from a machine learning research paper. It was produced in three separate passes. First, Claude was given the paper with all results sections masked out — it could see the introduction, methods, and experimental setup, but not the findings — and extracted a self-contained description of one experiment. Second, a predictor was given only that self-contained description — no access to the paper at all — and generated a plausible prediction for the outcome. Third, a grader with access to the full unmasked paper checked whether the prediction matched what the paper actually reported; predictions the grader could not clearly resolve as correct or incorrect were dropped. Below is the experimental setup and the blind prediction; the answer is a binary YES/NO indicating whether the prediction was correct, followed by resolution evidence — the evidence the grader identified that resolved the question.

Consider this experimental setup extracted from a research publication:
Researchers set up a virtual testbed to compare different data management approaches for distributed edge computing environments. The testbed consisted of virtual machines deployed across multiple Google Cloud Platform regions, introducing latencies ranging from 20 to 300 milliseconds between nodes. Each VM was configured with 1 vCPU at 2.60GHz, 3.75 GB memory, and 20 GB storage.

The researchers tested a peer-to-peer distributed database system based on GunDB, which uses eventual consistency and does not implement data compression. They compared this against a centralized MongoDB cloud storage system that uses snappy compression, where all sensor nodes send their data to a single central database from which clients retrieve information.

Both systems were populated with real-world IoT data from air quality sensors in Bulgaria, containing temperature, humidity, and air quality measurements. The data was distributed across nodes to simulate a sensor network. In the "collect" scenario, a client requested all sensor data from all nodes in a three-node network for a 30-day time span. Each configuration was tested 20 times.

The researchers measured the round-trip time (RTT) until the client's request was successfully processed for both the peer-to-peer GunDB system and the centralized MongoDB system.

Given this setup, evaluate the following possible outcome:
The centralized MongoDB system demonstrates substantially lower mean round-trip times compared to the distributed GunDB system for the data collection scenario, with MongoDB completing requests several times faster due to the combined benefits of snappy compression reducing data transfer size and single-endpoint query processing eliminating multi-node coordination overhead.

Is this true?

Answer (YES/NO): YES